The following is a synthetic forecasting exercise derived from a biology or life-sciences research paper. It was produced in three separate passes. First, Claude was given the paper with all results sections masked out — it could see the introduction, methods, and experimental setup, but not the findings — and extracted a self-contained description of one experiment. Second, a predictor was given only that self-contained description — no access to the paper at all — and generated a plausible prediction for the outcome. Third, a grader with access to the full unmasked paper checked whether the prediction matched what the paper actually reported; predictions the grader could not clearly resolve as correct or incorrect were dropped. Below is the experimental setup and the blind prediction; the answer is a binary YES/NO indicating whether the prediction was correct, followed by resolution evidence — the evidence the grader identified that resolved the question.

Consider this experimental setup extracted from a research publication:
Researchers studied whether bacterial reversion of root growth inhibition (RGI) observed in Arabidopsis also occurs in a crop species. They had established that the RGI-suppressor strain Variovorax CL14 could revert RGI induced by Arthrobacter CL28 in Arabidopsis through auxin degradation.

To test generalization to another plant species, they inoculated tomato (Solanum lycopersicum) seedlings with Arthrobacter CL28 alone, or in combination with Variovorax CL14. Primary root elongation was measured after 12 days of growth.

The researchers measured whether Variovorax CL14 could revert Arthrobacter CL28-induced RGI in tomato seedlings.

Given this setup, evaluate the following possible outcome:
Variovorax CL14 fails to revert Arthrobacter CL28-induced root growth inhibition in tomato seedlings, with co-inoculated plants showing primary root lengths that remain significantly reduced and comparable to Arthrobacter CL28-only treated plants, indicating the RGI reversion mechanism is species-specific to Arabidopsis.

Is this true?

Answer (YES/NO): NO